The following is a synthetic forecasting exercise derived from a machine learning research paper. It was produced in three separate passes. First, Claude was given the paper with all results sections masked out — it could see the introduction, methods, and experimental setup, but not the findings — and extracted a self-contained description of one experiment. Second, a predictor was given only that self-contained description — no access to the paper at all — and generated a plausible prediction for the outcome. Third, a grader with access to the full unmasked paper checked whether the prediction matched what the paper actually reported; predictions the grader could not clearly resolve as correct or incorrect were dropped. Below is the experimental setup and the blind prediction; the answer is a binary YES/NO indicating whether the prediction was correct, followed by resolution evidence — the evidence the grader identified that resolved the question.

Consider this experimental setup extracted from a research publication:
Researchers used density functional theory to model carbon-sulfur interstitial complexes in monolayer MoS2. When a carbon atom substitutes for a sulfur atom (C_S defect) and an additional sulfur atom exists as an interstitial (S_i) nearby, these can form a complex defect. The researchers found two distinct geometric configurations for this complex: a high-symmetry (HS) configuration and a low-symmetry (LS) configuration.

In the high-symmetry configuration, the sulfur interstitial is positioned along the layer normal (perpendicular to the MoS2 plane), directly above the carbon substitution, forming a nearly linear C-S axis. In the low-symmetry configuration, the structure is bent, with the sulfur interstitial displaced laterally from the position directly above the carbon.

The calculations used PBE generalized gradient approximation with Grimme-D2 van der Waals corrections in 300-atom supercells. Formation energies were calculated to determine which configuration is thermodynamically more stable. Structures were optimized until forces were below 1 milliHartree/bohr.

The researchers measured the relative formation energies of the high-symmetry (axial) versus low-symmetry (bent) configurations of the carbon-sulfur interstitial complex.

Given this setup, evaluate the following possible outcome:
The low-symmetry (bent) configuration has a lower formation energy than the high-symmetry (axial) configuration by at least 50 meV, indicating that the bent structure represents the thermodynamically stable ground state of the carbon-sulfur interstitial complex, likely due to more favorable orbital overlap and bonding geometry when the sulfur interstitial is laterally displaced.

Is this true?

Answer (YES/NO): NO